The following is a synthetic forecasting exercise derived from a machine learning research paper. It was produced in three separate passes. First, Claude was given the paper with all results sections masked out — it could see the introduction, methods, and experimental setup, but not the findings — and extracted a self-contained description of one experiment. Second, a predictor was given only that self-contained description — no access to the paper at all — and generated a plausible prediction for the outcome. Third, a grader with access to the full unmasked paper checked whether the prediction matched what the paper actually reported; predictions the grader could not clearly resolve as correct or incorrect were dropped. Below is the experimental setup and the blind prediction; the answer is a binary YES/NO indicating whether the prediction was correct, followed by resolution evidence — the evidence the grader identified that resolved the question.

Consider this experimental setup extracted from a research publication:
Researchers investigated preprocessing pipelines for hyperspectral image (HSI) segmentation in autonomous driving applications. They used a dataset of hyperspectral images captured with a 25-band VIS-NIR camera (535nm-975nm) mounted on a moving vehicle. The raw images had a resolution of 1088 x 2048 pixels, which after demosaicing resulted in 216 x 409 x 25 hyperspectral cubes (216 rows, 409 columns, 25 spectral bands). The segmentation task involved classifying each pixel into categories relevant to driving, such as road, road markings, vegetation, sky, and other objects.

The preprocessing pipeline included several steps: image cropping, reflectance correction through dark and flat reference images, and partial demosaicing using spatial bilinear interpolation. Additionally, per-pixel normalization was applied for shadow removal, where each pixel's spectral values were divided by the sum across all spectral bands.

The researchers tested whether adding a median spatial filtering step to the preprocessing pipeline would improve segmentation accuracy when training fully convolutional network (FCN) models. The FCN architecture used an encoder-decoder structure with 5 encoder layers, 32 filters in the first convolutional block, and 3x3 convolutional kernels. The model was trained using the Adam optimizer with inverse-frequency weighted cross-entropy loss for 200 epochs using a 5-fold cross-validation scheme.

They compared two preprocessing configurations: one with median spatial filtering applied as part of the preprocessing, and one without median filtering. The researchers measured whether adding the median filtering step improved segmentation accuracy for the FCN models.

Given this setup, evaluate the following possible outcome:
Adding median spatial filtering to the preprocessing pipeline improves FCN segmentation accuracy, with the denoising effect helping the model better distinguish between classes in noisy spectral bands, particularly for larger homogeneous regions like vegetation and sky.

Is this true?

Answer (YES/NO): NO